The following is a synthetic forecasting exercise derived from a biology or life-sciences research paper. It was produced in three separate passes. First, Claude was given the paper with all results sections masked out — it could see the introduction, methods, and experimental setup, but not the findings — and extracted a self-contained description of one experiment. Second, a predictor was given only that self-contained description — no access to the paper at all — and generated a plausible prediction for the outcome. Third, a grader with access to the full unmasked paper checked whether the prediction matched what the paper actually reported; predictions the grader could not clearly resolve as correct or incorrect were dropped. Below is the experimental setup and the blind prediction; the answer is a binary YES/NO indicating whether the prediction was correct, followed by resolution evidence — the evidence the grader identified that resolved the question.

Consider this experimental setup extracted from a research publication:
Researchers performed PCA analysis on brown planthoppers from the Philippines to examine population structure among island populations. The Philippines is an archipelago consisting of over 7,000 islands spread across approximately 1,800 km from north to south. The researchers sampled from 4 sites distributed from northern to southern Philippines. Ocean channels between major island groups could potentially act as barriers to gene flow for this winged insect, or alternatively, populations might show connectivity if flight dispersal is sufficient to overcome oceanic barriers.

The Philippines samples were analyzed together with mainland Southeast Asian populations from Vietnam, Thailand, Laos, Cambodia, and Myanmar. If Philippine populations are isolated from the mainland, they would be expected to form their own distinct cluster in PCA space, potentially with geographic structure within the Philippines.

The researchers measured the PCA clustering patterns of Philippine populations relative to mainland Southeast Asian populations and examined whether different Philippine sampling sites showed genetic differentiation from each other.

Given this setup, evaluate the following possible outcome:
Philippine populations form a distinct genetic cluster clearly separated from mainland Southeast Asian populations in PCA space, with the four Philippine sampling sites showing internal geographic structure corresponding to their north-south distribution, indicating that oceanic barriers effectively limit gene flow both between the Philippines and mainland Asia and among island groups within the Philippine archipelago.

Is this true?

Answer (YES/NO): NO